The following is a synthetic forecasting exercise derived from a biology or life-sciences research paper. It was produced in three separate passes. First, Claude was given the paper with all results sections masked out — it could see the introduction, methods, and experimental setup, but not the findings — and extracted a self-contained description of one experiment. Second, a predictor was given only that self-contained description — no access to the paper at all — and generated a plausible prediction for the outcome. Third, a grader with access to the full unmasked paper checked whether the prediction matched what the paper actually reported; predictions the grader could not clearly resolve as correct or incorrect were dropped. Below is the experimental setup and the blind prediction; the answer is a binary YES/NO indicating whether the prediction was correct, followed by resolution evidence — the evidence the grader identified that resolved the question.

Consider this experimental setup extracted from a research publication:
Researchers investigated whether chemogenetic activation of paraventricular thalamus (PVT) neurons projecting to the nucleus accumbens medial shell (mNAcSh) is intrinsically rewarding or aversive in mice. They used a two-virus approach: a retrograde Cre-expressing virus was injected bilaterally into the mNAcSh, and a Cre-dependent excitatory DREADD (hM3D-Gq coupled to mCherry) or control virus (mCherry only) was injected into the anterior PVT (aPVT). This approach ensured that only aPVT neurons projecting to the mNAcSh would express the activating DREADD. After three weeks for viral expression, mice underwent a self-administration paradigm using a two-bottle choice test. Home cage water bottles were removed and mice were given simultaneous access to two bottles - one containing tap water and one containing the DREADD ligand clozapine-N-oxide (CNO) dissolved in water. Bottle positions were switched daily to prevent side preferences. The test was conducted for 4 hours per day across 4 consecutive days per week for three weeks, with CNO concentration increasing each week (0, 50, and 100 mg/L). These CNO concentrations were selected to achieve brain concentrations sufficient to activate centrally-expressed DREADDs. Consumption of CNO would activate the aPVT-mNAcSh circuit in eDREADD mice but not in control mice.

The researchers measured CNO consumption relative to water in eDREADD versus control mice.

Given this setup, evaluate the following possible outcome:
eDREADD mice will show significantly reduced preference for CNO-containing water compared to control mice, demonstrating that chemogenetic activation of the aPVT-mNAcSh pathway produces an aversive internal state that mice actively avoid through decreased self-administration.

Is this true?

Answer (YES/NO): NO